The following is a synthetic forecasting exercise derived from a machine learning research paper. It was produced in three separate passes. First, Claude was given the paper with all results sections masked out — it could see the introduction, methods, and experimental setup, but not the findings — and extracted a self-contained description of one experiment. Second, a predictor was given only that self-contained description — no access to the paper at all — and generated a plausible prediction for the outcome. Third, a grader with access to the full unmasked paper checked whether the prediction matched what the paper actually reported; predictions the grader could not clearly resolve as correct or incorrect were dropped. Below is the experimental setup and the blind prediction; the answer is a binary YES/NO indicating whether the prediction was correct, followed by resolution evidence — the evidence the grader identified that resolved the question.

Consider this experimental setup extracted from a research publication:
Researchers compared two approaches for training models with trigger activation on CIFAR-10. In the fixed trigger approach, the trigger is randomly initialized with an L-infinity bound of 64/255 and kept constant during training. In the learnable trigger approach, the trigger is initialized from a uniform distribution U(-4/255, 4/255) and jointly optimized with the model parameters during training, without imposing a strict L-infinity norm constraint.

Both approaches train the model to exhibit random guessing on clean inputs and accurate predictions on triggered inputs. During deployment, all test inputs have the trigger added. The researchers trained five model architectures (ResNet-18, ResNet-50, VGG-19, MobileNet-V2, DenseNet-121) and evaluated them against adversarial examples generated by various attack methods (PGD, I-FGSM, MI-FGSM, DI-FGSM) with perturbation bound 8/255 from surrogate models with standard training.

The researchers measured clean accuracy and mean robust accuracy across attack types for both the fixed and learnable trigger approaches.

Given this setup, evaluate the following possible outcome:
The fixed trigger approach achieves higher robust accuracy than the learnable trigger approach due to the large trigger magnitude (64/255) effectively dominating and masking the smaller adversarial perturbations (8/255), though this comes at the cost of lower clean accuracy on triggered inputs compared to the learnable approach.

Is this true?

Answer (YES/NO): NO